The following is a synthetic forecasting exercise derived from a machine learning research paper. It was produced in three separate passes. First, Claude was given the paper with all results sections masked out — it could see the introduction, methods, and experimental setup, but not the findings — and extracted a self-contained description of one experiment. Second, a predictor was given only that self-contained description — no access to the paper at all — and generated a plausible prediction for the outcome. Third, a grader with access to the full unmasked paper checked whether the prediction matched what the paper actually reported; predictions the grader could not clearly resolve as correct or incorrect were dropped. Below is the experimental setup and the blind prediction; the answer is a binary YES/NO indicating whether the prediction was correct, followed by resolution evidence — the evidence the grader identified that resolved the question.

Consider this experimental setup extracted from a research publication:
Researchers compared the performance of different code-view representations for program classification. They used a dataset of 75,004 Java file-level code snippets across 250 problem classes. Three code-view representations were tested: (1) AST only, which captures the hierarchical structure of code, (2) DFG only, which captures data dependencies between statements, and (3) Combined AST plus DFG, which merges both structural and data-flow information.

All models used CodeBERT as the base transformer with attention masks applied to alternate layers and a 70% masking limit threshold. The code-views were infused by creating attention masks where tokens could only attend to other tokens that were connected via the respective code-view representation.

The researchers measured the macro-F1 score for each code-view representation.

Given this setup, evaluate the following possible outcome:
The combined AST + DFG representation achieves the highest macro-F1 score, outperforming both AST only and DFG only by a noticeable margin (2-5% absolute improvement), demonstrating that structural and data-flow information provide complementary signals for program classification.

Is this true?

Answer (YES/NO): NO